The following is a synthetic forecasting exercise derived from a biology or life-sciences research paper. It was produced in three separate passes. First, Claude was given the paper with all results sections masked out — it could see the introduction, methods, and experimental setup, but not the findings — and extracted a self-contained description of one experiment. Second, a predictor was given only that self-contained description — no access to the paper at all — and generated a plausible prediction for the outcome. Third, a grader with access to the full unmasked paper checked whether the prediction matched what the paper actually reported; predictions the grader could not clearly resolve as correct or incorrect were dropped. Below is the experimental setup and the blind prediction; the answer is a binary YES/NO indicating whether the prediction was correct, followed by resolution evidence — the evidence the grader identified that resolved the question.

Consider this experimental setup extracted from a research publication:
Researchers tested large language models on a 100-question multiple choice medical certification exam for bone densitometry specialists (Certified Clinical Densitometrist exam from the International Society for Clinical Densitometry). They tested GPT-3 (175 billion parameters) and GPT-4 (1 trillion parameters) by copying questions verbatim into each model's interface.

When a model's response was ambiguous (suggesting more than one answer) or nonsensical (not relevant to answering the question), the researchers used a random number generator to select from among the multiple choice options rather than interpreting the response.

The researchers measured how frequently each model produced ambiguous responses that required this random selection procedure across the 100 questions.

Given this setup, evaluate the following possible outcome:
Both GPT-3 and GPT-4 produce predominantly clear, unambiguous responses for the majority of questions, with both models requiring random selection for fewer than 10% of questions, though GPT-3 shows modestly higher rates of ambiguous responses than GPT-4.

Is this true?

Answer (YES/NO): YES